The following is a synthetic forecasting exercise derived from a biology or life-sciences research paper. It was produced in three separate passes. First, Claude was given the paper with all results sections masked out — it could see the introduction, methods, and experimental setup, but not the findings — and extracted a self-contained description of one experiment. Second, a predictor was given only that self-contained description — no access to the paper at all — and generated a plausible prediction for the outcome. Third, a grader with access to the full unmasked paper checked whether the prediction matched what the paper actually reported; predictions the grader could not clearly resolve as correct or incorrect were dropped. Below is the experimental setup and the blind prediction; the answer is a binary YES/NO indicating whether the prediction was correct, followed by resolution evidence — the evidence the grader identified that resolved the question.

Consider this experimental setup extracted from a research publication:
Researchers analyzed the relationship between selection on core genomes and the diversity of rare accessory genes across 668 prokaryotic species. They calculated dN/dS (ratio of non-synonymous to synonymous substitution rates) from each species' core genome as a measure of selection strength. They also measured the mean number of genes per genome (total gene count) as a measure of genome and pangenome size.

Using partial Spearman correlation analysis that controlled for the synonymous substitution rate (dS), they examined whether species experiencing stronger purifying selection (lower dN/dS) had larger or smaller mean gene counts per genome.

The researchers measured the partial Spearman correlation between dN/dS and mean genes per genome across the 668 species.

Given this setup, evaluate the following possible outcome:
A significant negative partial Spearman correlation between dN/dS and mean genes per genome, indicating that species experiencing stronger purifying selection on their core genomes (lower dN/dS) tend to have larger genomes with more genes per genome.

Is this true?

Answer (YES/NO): YES